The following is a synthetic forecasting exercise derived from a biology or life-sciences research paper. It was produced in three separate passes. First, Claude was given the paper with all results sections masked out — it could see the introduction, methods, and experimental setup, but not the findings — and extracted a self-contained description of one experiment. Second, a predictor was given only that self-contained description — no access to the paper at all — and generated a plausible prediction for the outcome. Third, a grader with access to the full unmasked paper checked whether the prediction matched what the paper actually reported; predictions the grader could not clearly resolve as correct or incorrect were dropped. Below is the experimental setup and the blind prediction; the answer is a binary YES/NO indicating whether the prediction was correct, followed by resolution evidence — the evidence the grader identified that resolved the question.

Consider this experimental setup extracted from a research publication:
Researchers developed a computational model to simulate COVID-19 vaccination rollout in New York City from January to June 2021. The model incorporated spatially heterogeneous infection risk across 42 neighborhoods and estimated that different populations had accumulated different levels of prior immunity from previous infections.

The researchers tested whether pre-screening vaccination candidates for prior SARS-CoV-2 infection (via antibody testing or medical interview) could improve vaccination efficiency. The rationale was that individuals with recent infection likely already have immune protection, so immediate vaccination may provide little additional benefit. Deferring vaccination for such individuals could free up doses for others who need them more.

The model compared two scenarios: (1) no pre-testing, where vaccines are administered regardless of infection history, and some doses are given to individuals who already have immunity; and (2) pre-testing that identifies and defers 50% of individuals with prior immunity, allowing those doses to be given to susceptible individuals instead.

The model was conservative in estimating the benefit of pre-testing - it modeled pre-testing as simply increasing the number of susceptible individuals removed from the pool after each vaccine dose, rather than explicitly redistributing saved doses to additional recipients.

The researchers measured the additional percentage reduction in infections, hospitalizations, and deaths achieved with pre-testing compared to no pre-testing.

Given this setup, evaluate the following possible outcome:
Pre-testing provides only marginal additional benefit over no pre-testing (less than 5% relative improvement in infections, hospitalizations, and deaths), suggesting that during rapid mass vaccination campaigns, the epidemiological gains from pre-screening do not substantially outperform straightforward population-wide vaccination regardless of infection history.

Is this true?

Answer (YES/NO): YES